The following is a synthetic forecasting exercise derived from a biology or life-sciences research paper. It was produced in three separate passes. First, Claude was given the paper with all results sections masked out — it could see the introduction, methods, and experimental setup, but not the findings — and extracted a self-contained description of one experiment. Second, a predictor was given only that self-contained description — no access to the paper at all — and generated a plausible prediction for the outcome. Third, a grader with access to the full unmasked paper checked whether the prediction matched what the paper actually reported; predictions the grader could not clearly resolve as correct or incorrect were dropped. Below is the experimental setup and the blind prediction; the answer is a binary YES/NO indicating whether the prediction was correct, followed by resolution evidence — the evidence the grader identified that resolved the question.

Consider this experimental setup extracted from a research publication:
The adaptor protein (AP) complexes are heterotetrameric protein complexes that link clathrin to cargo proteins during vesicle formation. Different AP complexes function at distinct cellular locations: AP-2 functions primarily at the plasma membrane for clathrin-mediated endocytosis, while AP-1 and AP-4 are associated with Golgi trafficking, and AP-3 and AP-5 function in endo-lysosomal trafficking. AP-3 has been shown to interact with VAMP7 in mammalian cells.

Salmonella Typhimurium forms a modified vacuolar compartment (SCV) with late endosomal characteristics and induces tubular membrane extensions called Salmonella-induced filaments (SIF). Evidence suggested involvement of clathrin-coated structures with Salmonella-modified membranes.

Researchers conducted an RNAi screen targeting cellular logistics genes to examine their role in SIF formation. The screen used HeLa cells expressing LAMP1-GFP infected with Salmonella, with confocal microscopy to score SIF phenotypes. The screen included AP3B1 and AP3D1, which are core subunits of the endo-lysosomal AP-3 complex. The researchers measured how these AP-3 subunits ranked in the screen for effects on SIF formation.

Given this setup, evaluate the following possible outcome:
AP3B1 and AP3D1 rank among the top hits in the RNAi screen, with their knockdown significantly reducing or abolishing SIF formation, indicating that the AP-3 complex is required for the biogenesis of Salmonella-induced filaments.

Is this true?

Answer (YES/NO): NO